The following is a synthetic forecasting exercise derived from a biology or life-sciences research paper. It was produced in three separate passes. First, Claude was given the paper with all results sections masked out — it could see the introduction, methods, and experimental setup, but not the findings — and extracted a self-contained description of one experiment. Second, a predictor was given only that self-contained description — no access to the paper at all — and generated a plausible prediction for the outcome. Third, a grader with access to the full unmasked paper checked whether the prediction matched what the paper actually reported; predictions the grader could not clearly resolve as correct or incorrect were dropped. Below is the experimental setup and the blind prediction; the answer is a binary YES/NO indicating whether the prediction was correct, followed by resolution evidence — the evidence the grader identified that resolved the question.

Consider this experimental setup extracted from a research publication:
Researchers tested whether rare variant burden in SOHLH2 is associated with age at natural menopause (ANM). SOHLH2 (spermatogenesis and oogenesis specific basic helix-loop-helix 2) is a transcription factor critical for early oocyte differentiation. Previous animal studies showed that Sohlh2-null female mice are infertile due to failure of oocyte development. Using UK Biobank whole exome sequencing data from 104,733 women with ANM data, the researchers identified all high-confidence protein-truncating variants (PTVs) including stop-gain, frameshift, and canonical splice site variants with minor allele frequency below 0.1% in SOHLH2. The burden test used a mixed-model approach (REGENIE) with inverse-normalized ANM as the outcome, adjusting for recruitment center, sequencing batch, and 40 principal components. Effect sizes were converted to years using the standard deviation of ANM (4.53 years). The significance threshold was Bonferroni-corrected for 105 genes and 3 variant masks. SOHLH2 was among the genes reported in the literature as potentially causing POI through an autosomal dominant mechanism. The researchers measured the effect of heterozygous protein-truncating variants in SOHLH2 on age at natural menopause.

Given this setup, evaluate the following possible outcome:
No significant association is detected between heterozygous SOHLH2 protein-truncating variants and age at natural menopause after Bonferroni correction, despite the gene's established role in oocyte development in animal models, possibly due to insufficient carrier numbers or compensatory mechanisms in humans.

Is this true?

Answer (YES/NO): NO